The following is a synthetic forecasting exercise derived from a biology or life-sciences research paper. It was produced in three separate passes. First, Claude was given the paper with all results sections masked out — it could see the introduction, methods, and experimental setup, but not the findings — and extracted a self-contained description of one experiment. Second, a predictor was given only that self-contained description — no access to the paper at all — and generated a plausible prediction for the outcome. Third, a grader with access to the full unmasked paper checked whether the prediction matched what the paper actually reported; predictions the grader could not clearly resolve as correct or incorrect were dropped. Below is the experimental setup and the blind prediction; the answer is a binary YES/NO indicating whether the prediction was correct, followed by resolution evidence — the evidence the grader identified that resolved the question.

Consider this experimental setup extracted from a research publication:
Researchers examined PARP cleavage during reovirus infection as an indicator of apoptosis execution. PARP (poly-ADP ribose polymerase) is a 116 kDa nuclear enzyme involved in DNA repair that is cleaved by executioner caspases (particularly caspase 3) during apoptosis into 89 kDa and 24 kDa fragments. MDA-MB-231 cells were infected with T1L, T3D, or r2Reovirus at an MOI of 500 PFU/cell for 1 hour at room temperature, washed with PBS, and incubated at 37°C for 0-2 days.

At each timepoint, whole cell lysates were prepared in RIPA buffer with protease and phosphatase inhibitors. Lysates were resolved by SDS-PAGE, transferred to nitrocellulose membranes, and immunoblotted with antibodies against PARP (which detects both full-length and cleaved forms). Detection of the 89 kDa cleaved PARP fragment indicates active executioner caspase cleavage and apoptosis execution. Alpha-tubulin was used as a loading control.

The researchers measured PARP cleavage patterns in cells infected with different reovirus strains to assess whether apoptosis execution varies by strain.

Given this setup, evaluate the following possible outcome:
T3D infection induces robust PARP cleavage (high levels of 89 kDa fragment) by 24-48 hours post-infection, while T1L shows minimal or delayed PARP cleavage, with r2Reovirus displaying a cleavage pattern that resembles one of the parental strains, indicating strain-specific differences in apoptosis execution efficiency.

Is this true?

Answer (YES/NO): NO